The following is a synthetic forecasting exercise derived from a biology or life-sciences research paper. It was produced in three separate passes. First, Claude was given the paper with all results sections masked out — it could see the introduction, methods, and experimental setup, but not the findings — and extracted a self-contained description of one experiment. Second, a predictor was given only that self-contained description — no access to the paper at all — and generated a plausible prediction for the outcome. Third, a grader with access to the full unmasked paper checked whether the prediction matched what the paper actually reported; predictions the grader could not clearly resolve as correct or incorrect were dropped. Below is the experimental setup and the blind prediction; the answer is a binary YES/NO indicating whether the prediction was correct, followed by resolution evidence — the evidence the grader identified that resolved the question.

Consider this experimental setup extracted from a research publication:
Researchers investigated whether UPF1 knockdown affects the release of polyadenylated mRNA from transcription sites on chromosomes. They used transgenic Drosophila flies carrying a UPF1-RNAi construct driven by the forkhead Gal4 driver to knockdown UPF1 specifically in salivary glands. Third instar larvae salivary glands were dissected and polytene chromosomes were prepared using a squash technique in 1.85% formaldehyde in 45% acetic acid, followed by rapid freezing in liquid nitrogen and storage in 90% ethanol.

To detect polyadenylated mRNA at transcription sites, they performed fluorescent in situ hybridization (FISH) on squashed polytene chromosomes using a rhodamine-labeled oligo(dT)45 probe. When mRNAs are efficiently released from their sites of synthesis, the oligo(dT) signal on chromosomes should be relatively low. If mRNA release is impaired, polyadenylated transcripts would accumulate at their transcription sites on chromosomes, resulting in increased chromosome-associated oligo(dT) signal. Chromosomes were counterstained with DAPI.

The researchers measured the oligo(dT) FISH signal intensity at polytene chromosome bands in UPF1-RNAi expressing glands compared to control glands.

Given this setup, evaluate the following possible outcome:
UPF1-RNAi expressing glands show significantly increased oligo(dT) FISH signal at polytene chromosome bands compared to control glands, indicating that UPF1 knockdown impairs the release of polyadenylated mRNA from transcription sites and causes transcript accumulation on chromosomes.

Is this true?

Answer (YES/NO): YES